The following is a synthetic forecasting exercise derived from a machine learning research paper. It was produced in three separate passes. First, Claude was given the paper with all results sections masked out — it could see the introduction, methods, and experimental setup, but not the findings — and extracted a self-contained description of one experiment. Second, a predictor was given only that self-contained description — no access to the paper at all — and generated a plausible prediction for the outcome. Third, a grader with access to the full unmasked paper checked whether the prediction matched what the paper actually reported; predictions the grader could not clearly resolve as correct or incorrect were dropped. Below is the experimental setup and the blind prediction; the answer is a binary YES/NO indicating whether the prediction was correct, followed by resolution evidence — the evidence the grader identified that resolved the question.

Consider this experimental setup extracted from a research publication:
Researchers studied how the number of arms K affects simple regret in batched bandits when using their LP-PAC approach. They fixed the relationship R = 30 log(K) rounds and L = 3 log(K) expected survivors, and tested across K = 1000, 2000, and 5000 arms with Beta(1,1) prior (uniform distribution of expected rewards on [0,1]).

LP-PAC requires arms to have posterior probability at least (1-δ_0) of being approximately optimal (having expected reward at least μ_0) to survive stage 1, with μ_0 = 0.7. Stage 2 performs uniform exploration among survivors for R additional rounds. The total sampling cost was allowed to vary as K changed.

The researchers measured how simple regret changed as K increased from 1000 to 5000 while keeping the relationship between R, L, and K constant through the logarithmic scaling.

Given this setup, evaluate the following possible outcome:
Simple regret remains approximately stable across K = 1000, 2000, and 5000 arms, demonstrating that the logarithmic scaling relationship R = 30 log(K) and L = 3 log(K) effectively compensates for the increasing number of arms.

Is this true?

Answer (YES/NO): YES